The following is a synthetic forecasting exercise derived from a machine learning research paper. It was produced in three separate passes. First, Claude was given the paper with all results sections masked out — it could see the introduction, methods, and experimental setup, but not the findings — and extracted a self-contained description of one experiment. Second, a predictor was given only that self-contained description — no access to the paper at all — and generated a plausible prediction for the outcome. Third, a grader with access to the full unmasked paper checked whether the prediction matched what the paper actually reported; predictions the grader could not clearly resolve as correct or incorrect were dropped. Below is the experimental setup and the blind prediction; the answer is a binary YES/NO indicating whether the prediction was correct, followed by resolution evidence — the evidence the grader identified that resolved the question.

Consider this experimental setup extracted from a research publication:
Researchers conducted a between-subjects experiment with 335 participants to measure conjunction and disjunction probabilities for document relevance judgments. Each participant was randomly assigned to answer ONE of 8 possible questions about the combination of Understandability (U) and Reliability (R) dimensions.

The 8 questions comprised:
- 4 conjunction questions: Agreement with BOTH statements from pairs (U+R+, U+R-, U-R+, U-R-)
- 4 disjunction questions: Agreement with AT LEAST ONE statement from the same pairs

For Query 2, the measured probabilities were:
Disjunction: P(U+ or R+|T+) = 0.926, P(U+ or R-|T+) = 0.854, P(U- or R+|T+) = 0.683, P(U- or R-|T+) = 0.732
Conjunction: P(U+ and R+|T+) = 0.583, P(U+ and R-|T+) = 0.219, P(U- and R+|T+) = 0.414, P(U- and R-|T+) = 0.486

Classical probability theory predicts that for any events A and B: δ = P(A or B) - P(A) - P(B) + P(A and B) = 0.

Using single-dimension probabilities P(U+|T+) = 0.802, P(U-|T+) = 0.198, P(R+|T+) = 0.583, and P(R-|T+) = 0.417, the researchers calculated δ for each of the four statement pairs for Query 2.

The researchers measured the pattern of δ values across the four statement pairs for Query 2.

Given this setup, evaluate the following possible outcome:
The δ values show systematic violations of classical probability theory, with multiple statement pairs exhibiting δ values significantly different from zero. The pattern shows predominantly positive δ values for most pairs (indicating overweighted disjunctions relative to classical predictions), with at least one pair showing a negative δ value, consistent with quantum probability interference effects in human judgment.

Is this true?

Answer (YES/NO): YES